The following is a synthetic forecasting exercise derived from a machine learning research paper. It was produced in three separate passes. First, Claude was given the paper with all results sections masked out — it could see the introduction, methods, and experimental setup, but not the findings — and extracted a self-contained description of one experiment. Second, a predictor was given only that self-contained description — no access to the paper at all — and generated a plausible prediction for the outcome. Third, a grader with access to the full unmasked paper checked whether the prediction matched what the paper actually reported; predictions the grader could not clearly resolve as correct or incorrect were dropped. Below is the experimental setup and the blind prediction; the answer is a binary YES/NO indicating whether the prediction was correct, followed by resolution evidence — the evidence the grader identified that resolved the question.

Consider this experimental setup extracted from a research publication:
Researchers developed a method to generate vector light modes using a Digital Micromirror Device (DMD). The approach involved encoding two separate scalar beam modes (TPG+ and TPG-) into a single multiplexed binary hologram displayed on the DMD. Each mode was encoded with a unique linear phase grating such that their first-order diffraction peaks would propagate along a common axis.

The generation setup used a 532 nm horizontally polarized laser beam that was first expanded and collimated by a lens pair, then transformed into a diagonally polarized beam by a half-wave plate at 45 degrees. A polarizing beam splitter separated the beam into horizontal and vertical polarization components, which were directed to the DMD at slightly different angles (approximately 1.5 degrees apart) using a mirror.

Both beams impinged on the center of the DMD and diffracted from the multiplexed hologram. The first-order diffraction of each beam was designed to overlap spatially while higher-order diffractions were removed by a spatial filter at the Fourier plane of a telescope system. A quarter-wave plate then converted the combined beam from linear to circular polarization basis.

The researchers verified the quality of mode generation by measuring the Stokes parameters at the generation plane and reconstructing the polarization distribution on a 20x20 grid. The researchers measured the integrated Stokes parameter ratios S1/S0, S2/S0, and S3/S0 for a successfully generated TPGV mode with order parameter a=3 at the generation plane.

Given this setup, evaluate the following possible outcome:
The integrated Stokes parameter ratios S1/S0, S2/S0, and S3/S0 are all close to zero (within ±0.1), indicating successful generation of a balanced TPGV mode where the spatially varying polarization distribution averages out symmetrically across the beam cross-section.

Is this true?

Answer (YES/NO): NO